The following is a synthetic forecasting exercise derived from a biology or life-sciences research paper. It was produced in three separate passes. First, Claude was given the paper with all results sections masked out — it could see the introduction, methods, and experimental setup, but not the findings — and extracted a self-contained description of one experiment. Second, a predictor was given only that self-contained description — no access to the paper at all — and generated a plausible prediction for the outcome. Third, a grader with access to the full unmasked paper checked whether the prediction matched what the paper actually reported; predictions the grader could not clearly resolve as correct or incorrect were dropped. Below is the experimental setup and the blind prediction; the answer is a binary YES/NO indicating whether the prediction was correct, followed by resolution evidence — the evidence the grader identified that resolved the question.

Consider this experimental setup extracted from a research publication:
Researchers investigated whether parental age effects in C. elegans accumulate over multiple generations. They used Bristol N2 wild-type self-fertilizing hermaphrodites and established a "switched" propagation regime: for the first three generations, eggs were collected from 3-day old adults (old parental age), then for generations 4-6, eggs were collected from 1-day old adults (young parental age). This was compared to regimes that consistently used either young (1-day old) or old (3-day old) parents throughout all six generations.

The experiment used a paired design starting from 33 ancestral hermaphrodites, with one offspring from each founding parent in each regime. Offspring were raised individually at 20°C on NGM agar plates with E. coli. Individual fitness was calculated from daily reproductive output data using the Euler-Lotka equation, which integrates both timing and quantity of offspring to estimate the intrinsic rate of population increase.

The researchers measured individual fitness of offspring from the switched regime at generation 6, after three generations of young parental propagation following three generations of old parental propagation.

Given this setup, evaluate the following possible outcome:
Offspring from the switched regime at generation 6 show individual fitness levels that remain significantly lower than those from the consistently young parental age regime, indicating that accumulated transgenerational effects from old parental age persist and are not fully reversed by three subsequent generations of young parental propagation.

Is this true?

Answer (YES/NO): NO